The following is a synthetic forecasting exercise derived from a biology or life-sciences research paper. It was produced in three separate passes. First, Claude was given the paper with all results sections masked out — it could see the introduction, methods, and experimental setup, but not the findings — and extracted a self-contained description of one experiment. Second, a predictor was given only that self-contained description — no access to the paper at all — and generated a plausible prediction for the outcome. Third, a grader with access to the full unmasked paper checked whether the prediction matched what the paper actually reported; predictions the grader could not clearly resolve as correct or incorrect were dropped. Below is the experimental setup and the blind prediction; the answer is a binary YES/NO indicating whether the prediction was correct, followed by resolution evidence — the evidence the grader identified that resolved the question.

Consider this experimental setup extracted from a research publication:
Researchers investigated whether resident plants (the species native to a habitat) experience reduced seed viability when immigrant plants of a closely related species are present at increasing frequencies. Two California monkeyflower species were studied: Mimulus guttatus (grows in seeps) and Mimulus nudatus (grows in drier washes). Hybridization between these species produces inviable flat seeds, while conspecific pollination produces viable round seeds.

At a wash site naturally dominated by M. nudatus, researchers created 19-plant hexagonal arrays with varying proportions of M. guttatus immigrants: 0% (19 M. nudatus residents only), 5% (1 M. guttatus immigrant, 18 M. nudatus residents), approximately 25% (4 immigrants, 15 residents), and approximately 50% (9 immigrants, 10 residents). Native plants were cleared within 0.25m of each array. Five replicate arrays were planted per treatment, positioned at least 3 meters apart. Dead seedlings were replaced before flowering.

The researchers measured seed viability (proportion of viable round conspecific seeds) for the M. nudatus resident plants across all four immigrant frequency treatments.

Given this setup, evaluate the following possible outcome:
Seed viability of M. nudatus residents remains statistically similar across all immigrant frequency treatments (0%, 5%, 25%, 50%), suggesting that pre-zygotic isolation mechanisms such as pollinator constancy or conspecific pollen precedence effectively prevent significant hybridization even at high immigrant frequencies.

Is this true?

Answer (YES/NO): NO